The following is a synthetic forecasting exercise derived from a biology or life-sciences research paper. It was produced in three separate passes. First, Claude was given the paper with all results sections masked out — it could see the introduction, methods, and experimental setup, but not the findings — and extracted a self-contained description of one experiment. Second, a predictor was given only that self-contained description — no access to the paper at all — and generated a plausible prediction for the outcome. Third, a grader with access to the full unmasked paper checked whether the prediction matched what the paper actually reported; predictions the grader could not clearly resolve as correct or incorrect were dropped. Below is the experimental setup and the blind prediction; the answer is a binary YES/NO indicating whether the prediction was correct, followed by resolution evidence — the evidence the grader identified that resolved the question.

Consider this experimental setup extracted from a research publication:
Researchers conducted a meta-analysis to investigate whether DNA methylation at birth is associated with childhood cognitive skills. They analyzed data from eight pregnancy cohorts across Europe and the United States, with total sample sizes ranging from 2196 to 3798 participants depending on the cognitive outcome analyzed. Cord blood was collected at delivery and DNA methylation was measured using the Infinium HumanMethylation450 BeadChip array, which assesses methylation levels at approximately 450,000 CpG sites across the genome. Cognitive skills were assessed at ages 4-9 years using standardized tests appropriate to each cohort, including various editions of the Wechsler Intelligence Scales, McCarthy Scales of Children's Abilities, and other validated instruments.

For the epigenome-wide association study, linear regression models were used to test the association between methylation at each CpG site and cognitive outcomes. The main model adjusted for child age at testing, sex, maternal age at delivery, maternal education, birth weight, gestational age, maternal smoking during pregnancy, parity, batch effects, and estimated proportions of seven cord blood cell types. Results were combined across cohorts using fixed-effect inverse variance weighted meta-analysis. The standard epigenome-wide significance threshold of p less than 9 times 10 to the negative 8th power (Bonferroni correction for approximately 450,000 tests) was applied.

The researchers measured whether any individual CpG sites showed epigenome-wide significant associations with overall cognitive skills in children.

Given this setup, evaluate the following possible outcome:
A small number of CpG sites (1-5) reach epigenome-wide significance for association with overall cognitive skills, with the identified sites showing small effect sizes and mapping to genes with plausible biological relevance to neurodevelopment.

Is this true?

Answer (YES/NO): NO